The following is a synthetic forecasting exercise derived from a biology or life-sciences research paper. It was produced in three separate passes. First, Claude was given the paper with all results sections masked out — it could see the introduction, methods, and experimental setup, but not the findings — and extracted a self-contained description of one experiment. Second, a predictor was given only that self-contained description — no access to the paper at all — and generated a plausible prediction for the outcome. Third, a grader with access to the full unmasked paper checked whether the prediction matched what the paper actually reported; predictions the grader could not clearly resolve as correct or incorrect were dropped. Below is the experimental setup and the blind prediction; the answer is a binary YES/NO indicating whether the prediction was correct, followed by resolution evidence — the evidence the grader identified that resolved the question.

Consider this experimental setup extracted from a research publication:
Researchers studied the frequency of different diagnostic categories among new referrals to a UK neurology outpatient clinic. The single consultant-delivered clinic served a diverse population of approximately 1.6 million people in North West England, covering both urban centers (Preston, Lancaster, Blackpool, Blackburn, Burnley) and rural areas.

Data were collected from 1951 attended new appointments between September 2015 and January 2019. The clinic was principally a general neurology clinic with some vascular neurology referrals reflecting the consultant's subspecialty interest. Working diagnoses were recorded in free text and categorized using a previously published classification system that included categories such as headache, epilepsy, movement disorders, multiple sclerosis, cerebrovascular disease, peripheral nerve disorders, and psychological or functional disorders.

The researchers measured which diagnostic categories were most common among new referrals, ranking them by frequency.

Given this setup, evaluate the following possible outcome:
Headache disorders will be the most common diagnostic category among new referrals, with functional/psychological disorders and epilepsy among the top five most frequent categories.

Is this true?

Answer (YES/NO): YES